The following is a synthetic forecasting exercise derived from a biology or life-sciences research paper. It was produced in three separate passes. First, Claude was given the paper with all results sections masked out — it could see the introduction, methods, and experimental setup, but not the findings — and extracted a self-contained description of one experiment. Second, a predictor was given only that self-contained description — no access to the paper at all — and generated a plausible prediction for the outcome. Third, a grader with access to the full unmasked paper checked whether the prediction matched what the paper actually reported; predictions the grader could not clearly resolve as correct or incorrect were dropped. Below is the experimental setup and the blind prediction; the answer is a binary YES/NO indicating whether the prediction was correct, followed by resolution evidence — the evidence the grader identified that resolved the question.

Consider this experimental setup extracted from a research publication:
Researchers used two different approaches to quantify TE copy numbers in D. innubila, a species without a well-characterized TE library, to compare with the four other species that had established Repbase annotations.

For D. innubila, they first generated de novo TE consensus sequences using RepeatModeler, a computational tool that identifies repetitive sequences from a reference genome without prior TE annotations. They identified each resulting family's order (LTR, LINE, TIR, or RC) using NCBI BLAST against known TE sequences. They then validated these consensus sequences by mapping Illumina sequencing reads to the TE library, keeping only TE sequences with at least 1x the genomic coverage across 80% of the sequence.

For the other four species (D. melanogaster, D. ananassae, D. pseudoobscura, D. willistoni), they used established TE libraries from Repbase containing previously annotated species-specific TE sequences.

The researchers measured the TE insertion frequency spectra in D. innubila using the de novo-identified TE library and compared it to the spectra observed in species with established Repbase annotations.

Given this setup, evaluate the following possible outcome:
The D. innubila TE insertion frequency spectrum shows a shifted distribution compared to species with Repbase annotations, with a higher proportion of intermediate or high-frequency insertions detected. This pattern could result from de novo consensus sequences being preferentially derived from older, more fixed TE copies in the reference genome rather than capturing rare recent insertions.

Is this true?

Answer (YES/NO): NO